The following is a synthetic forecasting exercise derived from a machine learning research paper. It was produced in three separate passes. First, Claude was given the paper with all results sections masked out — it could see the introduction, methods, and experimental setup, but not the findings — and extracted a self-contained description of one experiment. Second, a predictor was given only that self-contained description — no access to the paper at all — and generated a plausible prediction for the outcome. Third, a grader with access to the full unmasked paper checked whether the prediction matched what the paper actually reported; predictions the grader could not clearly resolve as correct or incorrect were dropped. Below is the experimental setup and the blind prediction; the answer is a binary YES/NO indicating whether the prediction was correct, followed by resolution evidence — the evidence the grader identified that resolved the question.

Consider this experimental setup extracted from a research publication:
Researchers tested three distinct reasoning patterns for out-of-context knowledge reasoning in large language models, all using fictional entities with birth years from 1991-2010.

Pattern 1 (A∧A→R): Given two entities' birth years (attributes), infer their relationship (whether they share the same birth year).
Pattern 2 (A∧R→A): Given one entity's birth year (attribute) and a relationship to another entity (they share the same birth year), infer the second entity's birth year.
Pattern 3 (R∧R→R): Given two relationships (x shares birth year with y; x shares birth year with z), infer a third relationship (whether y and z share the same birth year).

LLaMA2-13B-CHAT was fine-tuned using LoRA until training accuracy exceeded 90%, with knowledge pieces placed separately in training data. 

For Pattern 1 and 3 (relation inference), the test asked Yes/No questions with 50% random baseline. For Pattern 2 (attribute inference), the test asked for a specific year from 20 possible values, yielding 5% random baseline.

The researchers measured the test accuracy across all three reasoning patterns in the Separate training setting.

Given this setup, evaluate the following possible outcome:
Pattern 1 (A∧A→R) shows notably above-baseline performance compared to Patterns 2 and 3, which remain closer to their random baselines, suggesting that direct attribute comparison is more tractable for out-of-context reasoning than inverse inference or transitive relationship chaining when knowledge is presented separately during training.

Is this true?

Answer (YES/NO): NO